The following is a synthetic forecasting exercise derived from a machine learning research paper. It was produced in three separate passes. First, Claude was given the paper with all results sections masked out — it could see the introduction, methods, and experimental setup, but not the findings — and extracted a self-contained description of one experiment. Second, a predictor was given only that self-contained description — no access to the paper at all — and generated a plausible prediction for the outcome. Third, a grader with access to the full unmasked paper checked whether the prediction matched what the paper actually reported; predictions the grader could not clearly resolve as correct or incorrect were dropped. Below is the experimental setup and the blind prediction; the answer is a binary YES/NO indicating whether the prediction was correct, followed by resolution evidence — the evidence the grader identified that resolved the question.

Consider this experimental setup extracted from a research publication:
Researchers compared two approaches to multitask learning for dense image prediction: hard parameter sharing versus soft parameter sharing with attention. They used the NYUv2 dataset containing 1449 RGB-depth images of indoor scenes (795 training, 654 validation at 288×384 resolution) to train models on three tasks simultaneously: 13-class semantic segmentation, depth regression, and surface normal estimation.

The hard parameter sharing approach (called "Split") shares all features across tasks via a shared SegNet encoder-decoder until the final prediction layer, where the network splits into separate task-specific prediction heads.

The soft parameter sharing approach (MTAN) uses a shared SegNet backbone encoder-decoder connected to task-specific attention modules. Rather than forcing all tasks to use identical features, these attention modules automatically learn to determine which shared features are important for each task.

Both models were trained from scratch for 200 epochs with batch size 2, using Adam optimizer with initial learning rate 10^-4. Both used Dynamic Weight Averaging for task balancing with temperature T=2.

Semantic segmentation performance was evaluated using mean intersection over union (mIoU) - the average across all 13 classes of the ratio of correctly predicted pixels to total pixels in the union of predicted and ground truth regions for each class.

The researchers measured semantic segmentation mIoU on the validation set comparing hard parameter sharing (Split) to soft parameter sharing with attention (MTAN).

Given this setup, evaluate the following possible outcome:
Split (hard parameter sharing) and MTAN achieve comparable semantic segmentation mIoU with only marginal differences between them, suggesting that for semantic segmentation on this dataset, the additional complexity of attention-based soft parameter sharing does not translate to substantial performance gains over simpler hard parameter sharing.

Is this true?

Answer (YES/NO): NO